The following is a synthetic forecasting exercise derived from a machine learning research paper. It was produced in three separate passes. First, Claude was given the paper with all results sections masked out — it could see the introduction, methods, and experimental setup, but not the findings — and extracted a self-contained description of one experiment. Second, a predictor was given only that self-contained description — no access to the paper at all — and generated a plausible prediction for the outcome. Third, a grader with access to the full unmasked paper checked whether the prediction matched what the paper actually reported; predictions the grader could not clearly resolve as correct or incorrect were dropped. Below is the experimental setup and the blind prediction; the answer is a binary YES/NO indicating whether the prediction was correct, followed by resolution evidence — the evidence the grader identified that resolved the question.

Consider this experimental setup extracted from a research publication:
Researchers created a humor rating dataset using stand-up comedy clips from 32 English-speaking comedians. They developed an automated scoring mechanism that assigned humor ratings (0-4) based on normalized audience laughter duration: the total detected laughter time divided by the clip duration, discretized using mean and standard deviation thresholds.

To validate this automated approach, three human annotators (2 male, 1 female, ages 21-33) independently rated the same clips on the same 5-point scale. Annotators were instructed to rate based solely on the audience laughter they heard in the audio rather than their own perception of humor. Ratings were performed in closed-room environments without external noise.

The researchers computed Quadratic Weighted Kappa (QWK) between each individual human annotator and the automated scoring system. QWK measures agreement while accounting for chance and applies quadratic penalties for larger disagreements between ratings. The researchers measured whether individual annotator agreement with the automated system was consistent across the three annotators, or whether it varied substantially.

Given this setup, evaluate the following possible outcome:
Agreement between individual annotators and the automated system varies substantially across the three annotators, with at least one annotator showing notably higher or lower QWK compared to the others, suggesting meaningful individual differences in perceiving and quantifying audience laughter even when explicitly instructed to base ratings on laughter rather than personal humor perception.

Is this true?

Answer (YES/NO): YES